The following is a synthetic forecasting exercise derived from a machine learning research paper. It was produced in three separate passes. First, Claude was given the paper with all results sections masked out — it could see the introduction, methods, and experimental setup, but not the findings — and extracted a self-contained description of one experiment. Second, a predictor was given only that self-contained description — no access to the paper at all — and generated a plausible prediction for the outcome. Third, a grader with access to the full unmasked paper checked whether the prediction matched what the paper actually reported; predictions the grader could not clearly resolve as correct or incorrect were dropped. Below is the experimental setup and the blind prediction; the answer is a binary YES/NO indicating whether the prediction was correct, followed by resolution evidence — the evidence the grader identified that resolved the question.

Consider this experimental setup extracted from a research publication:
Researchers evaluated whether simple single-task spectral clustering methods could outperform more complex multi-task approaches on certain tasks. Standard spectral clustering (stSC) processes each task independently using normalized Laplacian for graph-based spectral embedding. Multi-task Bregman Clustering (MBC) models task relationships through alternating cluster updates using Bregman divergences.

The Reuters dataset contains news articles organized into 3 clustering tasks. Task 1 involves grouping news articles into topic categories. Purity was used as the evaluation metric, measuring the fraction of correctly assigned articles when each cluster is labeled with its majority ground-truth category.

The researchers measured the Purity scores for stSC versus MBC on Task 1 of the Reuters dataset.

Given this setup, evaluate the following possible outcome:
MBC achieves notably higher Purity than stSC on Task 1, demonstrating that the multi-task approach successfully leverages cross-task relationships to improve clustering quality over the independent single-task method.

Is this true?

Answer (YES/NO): NO